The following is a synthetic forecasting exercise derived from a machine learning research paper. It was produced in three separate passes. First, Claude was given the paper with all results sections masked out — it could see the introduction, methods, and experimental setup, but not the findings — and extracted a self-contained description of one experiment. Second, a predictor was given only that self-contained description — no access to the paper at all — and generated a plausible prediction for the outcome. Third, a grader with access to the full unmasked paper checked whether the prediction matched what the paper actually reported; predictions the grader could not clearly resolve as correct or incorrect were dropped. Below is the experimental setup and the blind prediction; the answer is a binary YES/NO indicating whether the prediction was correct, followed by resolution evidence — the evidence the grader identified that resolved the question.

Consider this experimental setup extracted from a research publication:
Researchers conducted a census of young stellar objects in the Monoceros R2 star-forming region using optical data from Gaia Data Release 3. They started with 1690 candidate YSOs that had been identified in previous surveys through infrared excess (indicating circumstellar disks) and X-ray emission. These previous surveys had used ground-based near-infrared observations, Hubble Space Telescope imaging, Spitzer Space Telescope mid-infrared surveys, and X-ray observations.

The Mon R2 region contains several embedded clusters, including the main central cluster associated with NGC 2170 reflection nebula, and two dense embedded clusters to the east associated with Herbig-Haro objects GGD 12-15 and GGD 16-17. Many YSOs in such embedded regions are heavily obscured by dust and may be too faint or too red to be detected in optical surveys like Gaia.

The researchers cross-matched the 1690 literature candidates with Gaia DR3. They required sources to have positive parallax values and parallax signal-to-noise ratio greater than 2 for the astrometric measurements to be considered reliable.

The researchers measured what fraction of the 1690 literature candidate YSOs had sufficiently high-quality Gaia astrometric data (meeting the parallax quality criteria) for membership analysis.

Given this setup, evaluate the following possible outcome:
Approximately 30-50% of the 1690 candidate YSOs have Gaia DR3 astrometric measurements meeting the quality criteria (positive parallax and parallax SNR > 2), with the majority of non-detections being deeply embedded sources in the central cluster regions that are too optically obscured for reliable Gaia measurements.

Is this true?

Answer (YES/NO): NO